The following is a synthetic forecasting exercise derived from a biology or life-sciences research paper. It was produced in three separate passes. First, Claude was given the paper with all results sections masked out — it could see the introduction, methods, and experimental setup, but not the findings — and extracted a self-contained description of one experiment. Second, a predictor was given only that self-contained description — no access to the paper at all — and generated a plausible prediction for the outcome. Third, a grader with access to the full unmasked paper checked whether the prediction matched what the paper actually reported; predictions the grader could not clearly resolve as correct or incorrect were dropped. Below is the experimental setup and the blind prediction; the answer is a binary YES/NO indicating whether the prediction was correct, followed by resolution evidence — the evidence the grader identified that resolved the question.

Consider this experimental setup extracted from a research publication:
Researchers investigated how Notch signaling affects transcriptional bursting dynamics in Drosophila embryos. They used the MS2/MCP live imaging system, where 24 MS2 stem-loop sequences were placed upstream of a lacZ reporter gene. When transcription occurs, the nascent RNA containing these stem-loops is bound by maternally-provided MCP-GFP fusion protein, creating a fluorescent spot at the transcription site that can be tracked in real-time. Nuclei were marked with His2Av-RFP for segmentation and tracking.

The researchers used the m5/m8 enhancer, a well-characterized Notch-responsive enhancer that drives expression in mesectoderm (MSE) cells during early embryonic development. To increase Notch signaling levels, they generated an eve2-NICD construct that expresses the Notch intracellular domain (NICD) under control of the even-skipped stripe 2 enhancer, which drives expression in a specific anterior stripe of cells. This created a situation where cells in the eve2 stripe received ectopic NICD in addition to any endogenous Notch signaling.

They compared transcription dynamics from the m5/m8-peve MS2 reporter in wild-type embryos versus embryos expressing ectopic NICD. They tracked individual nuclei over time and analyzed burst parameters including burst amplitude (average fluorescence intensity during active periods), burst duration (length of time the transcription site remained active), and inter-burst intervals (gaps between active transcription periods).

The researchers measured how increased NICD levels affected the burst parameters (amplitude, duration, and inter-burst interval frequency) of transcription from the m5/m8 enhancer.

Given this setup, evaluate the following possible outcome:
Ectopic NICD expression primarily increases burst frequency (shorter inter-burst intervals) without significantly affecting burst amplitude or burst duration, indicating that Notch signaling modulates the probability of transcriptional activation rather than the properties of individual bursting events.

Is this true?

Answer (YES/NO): NO